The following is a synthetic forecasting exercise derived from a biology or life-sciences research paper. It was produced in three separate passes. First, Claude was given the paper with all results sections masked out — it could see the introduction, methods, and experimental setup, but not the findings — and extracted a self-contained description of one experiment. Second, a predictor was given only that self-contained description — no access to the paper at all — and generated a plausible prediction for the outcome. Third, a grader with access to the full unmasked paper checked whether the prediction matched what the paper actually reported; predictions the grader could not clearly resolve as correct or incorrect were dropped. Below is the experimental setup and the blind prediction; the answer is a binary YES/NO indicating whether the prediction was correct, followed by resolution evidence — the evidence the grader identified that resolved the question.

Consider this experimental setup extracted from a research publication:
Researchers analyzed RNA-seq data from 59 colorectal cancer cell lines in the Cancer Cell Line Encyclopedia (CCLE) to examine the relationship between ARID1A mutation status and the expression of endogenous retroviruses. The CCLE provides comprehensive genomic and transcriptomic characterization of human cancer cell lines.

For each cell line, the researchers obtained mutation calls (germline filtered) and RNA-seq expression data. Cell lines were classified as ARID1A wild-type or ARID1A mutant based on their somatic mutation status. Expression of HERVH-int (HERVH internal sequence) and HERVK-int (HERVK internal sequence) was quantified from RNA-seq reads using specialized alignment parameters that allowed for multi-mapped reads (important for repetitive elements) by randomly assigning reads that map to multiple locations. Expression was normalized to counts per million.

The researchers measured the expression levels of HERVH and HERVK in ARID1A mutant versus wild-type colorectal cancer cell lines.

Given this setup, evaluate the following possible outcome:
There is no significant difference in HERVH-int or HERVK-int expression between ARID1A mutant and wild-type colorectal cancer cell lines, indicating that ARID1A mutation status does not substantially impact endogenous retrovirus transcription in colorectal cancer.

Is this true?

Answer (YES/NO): NO